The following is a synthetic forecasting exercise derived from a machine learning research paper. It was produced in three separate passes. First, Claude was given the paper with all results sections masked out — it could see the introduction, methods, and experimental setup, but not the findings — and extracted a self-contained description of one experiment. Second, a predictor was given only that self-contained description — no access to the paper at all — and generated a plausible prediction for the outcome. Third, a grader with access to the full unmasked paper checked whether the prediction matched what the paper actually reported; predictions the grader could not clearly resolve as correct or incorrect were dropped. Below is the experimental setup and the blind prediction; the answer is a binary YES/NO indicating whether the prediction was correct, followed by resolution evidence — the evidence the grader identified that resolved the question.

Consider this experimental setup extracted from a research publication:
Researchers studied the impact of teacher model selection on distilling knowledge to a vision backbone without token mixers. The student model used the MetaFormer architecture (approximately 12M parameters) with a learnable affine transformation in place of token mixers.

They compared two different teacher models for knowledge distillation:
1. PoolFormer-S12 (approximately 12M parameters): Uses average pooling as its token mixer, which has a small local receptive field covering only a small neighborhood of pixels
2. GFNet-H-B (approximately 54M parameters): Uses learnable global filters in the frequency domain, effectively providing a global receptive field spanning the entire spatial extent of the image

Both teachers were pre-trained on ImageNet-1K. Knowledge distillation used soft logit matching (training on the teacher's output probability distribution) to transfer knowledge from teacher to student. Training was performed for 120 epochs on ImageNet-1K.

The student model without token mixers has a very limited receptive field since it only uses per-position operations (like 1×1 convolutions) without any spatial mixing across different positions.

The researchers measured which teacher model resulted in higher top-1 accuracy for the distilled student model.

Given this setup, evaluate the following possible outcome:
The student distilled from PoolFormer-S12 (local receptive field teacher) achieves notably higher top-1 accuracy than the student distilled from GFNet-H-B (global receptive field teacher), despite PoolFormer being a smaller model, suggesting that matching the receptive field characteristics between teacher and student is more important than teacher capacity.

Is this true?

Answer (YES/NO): NO